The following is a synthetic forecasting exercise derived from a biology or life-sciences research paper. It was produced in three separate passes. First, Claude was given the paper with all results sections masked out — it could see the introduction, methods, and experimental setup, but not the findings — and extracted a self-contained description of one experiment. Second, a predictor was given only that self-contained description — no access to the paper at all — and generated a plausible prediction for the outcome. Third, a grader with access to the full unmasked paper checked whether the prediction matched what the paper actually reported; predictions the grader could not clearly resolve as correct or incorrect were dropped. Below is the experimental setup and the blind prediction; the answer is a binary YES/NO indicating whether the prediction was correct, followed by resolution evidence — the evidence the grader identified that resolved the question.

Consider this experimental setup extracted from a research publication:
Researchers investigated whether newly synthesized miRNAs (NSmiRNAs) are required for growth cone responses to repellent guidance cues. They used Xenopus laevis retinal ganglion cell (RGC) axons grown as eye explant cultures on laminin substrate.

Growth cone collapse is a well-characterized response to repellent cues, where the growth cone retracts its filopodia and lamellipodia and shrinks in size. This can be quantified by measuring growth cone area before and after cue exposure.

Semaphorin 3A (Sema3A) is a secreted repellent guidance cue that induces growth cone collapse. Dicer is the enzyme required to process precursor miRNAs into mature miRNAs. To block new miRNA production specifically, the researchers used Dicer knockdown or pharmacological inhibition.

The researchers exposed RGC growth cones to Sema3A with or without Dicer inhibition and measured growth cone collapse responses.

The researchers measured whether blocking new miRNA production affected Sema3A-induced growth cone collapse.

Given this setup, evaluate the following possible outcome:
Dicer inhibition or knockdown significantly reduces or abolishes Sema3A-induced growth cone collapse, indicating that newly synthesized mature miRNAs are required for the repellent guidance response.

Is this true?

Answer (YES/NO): YES